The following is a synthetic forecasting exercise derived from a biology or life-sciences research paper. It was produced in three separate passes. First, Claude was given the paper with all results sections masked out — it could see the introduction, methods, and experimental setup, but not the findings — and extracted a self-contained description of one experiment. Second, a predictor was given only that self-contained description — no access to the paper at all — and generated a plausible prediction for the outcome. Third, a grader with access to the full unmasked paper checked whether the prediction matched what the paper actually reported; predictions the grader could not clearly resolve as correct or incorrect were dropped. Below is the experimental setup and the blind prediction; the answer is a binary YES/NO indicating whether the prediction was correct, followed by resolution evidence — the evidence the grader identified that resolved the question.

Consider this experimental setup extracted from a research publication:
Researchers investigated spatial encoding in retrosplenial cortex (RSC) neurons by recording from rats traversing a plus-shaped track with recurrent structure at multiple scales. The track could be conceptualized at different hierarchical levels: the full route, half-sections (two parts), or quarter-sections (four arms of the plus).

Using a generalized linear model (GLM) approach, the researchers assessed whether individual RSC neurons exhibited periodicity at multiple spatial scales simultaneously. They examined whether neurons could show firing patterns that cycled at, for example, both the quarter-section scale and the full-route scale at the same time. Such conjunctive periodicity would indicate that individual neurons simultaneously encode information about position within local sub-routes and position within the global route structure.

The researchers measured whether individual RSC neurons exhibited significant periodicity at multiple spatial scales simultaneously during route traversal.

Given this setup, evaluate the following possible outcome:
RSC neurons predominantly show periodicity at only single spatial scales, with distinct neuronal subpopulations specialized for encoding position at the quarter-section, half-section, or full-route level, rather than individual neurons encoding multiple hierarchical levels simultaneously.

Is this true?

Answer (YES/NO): NO